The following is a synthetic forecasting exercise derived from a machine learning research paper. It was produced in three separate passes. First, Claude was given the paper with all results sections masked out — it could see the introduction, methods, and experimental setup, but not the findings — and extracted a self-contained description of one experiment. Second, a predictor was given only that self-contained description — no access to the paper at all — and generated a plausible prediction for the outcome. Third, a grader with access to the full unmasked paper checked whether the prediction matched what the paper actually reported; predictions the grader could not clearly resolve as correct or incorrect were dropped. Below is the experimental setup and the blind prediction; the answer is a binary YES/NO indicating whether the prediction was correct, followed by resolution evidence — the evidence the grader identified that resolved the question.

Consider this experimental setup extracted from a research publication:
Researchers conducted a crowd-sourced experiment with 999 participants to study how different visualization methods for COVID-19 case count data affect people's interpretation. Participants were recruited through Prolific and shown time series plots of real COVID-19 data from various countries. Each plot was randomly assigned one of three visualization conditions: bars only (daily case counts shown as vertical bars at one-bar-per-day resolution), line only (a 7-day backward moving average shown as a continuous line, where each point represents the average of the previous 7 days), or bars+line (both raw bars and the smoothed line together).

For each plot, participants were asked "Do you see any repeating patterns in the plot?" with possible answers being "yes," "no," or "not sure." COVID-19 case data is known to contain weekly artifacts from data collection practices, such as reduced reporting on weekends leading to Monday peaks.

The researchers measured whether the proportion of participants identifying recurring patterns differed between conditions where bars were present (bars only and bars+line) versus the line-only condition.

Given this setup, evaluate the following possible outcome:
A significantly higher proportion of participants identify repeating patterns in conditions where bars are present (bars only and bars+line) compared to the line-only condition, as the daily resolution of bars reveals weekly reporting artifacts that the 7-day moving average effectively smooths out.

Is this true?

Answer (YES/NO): YES